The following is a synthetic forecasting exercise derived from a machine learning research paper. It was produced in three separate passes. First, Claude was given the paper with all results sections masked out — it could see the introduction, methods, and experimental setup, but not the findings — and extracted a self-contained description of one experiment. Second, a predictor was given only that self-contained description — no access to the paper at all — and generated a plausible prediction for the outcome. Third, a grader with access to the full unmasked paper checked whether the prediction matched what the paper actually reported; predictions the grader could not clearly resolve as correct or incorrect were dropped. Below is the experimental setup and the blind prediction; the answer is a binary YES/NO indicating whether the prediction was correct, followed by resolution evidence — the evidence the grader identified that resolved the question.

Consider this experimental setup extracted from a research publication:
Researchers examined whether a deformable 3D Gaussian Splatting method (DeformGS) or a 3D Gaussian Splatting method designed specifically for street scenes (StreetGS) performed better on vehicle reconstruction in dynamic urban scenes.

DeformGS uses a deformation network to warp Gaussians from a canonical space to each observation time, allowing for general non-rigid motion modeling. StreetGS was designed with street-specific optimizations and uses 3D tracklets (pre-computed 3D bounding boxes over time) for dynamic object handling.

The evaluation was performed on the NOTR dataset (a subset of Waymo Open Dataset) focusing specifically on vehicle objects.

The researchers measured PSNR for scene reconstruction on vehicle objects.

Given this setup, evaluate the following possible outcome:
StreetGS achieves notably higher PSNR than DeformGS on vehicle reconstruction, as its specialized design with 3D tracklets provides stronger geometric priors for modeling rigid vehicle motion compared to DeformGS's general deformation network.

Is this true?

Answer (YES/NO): YES